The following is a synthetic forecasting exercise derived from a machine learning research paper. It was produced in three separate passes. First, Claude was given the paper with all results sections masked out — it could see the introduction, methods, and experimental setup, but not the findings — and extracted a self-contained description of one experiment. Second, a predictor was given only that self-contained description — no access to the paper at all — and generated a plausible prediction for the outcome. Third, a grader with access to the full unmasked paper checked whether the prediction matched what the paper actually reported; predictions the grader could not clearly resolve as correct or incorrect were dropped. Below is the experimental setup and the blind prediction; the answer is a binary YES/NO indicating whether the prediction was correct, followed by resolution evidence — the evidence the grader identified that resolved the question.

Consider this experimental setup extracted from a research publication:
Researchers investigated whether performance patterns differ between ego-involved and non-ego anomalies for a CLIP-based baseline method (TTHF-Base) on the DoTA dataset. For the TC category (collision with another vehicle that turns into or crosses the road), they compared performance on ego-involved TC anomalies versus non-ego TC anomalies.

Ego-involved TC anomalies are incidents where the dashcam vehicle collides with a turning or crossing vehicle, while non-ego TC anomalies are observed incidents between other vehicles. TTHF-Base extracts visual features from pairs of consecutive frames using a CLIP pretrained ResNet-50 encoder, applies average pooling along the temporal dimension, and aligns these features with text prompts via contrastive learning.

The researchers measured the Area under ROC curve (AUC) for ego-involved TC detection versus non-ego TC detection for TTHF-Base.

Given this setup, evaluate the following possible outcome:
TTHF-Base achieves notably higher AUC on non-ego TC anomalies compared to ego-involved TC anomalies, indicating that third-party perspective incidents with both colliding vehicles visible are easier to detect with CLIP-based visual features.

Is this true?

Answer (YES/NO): NO